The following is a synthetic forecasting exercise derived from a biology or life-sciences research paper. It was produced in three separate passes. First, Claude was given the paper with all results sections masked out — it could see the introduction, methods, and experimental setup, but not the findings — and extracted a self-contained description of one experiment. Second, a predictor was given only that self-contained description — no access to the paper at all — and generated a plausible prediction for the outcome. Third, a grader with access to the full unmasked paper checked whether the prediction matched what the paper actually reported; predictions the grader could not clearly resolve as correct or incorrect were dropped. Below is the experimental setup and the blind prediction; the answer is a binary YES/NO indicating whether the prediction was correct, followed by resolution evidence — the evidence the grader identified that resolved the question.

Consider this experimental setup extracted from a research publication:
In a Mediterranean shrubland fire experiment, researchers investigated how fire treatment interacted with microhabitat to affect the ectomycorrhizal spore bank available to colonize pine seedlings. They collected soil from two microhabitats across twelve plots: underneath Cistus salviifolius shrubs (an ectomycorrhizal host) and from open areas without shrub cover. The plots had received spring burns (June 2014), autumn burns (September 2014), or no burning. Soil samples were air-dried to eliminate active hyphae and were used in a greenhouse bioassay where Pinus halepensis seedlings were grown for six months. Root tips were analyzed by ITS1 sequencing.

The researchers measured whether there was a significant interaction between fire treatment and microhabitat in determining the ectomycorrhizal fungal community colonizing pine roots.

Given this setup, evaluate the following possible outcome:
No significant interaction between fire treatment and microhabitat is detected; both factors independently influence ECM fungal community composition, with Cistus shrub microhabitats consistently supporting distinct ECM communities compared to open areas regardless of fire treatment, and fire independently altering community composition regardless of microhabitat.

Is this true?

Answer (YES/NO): NO